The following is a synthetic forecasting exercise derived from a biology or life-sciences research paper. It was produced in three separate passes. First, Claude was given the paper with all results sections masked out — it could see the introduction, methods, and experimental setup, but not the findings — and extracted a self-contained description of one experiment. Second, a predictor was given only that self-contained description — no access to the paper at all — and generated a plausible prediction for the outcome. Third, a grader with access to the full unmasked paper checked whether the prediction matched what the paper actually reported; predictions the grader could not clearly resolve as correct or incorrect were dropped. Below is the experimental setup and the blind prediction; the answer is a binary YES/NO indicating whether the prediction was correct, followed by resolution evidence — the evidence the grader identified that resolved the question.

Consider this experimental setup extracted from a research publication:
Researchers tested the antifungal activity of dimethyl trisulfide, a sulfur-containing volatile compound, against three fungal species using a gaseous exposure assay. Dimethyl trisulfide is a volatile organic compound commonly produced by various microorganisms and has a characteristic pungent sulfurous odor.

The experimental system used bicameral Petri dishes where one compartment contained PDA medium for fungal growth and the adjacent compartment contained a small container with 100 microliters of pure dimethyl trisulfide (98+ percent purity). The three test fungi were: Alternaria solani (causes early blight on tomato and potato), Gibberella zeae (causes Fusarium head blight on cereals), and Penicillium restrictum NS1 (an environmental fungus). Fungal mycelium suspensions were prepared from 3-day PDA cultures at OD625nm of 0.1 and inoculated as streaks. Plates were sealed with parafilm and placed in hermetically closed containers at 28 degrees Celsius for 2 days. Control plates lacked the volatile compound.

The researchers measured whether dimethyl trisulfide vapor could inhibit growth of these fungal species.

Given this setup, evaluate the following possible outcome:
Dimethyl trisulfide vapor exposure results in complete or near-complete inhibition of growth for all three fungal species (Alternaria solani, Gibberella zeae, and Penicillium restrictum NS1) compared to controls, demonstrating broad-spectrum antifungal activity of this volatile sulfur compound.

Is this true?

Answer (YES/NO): YES